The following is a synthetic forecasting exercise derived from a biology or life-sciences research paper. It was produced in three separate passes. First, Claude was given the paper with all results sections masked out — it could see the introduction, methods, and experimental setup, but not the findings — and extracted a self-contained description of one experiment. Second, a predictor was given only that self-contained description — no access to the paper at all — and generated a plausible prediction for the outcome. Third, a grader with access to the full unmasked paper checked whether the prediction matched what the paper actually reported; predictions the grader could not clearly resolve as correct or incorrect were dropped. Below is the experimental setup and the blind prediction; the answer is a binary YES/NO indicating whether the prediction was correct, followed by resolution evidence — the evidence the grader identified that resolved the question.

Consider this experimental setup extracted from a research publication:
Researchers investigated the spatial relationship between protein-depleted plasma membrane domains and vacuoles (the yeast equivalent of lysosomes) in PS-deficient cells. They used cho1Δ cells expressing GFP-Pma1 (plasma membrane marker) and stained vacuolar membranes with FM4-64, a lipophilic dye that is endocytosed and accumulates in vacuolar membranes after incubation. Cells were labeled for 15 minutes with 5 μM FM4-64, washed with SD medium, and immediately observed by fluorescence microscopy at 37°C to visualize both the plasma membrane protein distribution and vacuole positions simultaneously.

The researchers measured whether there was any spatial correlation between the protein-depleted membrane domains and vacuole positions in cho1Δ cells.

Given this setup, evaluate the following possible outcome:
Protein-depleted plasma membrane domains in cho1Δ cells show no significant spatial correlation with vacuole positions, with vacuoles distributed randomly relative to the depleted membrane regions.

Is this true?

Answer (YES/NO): NO